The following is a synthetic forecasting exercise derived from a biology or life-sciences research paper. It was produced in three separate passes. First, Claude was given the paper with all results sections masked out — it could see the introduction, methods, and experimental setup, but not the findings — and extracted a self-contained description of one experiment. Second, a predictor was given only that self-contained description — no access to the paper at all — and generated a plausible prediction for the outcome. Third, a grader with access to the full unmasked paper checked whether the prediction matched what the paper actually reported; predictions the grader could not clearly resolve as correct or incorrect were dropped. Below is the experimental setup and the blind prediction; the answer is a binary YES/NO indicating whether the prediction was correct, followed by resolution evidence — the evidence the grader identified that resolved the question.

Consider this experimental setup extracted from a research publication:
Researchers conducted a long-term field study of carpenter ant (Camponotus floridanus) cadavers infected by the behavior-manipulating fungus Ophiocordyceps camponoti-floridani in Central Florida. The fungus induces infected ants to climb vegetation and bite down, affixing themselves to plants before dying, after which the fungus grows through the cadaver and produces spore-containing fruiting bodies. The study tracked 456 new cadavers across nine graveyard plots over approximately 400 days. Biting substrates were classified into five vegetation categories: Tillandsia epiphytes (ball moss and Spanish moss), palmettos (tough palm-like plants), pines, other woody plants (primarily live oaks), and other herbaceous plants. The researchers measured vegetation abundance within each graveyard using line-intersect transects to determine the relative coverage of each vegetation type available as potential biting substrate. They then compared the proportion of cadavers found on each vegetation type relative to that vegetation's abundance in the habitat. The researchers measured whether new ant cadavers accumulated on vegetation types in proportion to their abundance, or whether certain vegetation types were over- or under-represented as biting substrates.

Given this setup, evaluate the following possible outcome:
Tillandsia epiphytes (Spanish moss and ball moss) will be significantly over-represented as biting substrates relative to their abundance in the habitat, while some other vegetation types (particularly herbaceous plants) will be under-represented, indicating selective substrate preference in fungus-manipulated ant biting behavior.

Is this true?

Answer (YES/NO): YES